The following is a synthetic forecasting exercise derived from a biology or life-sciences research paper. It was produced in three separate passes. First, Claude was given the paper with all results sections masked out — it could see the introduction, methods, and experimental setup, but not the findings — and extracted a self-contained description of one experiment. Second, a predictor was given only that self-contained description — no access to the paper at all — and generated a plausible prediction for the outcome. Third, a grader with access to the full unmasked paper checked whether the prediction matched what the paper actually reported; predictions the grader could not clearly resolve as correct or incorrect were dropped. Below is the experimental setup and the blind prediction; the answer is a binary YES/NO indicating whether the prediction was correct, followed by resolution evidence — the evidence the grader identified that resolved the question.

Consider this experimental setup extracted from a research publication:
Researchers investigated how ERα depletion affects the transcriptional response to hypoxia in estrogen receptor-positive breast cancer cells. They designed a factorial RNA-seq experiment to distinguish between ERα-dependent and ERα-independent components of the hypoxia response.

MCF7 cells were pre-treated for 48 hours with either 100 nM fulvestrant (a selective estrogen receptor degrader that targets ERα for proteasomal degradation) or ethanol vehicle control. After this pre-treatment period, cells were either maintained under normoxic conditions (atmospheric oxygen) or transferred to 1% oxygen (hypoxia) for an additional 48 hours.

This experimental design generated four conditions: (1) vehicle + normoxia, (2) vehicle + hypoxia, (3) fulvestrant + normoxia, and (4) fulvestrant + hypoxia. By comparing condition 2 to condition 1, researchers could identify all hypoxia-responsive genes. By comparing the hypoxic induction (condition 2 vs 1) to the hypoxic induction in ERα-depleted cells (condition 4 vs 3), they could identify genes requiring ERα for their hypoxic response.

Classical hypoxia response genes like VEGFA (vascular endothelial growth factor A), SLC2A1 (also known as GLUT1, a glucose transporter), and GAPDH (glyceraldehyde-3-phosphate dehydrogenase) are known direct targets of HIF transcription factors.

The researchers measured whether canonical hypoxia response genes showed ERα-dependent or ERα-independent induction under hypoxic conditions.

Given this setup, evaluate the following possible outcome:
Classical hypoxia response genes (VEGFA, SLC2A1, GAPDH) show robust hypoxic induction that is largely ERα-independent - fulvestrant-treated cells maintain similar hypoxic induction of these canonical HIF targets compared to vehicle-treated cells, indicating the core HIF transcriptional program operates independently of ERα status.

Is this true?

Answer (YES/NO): NO